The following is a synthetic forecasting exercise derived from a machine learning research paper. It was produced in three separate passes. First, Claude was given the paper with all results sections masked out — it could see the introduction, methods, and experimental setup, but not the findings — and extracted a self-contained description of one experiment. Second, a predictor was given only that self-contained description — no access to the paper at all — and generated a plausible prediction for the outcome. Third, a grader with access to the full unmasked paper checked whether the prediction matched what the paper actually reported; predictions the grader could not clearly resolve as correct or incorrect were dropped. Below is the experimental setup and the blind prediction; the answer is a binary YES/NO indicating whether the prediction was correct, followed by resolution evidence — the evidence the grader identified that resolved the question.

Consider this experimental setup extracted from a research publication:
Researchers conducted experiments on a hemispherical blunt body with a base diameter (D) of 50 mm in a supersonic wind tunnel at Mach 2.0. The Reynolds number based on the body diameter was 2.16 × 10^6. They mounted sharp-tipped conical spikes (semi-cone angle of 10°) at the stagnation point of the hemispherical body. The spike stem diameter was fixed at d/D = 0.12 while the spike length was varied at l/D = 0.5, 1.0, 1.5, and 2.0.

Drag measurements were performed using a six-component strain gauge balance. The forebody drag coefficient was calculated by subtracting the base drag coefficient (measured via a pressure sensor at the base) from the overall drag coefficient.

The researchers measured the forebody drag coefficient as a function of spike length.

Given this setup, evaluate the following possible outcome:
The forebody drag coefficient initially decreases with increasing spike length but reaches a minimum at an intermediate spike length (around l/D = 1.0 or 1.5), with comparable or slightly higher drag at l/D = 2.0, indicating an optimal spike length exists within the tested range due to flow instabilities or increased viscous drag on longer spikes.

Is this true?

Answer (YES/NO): YES